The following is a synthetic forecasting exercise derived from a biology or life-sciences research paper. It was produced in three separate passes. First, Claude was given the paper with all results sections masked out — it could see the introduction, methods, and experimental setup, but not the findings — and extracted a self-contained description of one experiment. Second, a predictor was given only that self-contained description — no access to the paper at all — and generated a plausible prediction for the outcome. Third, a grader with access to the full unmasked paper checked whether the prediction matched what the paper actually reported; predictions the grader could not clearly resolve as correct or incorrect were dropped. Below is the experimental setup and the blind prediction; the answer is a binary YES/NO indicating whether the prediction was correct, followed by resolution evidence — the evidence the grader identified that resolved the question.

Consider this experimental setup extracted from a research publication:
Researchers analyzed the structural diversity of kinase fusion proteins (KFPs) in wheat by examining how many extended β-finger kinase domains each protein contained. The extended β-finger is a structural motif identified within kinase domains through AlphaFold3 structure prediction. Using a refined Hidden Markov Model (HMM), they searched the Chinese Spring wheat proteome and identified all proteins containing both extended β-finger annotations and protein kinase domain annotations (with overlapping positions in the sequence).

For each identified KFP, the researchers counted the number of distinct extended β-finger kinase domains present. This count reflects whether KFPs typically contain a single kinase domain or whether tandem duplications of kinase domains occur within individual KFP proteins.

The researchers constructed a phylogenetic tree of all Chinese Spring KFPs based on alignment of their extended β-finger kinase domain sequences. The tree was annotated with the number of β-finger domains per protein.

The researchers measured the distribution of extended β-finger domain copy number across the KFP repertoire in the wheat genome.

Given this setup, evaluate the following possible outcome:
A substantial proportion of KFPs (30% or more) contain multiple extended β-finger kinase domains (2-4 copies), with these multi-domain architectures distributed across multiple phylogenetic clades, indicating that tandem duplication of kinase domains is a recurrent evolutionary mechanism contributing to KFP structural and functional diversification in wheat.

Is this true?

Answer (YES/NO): NO